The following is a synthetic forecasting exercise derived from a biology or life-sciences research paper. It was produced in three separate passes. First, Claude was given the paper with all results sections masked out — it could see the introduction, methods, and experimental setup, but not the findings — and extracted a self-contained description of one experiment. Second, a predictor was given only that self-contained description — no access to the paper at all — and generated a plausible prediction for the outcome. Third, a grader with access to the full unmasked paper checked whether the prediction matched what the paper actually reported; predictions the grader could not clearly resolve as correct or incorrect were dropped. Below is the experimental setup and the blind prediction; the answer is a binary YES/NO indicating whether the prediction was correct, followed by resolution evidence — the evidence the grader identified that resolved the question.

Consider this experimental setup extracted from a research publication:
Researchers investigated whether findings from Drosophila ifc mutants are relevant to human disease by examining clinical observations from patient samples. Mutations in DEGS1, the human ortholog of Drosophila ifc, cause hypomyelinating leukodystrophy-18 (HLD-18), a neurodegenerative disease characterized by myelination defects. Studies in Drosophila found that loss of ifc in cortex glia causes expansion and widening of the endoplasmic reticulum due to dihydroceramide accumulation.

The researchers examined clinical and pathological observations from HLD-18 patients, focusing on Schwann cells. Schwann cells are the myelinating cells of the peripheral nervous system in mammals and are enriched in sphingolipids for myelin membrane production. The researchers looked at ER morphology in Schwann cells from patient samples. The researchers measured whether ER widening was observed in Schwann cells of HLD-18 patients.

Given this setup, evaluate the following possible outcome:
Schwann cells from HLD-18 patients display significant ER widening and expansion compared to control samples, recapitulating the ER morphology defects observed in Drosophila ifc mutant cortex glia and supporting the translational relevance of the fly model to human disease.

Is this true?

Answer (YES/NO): YES